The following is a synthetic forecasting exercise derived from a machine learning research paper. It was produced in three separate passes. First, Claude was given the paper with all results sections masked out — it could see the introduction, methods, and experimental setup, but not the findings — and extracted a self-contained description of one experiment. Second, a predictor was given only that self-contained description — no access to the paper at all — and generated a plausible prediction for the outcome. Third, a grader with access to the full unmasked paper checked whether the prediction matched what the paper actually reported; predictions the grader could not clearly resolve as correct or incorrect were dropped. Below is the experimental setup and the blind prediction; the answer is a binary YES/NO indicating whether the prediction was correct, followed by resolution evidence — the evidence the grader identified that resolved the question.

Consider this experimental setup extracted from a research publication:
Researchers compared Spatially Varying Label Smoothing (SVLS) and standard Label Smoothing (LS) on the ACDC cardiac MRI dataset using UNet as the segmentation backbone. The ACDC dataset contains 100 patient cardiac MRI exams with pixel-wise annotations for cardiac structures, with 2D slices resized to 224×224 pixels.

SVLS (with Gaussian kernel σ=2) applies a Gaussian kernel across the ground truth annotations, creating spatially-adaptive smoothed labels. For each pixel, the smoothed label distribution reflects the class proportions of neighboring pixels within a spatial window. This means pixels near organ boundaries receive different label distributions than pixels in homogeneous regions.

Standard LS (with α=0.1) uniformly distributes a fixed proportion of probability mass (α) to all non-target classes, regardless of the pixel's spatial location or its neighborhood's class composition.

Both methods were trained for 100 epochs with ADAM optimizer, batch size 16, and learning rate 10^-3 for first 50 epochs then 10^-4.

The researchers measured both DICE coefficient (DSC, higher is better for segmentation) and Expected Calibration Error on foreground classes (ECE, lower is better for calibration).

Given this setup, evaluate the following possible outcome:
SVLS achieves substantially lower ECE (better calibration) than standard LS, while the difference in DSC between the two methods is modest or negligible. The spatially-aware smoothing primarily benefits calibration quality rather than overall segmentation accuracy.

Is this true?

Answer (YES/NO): NO